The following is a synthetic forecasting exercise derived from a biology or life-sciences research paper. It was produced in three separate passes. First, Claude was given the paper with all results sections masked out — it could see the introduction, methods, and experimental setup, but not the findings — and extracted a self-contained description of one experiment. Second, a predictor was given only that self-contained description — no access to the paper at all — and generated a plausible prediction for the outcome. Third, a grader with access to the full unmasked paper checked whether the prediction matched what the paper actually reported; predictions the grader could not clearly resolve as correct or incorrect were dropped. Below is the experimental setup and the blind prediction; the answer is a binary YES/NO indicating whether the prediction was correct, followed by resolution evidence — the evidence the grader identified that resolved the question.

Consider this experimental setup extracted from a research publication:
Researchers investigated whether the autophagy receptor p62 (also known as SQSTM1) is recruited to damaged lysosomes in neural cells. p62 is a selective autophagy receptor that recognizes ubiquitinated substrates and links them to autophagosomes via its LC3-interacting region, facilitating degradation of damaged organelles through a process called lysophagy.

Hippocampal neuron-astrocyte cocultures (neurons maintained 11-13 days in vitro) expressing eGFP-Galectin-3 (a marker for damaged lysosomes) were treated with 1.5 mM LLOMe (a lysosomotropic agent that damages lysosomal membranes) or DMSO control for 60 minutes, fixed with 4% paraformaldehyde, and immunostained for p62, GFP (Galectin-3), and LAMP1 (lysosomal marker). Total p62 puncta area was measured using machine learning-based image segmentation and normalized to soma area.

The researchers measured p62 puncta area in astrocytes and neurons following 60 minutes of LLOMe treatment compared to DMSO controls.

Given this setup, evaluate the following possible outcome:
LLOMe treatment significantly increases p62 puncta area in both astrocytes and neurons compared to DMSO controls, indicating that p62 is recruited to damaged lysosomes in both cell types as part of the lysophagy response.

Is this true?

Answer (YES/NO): YES